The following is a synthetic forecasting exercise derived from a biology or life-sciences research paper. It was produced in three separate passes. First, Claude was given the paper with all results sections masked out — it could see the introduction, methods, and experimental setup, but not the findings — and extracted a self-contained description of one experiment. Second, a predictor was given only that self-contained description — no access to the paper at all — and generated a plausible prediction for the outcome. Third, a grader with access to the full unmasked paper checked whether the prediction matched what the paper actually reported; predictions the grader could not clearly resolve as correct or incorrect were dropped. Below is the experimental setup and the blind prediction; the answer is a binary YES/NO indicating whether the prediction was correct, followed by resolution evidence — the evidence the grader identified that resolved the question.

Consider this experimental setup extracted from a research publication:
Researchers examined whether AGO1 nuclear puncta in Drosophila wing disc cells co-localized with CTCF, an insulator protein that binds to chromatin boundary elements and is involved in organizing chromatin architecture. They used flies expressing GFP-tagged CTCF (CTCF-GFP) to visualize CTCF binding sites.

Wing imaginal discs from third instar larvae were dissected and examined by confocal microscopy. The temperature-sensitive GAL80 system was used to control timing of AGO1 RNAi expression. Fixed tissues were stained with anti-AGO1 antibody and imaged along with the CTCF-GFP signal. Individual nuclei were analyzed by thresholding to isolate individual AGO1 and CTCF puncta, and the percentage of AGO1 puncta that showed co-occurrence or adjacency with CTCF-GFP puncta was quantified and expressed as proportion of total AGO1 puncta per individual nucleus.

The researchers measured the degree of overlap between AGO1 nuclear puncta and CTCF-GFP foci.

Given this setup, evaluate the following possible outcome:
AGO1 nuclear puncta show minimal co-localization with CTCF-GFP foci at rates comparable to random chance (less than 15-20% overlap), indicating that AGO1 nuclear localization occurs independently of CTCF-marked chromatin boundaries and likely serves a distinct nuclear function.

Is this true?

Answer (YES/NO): YES